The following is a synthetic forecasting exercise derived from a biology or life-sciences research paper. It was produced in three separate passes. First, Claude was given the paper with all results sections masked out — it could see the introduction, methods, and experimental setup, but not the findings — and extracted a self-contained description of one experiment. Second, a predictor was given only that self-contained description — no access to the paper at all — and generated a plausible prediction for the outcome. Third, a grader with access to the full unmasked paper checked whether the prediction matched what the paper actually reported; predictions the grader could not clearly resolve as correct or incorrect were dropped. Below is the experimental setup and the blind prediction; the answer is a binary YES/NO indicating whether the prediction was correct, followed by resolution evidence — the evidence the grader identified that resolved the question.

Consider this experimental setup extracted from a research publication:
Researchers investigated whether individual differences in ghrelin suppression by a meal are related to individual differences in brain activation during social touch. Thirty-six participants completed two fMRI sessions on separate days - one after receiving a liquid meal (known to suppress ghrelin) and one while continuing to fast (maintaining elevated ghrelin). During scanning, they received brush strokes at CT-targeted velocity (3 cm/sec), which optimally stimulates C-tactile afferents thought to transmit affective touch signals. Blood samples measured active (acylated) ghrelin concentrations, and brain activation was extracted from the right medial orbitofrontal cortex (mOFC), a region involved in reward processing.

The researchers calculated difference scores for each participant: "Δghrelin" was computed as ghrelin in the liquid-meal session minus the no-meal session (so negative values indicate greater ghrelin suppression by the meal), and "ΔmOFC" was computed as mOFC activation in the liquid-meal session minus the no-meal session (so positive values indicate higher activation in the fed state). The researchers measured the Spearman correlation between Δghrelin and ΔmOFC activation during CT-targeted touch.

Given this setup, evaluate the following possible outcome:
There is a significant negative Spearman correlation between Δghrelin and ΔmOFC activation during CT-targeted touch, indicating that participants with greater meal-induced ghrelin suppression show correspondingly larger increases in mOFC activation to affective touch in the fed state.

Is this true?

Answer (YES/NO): YES